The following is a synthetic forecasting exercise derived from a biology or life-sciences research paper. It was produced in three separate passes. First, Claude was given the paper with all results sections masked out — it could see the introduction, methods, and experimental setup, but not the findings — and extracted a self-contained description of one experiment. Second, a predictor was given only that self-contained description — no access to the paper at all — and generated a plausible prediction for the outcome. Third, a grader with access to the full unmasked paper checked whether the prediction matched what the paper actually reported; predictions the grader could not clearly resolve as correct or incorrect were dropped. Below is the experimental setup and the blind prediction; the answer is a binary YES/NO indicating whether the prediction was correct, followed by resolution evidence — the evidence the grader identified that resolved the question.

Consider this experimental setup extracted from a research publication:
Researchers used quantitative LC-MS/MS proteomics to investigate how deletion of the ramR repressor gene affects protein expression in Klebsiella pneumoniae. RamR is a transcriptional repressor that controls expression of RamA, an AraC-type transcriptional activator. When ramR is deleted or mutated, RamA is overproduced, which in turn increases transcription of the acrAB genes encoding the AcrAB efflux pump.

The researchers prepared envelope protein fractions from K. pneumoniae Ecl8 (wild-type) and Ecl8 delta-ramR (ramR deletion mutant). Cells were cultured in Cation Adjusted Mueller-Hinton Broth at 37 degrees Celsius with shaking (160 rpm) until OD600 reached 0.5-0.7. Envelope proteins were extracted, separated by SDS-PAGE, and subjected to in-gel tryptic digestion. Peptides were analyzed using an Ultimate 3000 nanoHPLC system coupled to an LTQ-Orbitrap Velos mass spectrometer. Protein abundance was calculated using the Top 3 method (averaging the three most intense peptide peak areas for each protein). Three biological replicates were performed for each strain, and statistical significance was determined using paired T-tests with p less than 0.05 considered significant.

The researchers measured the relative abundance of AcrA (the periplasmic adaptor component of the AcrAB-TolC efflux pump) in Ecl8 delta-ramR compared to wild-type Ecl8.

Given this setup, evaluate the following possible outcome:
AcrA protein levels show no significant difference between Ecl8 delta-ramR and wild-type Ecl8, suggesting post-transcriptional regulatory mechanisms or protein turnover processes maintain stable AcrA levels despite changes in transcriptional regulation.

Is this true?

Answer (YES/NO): NO